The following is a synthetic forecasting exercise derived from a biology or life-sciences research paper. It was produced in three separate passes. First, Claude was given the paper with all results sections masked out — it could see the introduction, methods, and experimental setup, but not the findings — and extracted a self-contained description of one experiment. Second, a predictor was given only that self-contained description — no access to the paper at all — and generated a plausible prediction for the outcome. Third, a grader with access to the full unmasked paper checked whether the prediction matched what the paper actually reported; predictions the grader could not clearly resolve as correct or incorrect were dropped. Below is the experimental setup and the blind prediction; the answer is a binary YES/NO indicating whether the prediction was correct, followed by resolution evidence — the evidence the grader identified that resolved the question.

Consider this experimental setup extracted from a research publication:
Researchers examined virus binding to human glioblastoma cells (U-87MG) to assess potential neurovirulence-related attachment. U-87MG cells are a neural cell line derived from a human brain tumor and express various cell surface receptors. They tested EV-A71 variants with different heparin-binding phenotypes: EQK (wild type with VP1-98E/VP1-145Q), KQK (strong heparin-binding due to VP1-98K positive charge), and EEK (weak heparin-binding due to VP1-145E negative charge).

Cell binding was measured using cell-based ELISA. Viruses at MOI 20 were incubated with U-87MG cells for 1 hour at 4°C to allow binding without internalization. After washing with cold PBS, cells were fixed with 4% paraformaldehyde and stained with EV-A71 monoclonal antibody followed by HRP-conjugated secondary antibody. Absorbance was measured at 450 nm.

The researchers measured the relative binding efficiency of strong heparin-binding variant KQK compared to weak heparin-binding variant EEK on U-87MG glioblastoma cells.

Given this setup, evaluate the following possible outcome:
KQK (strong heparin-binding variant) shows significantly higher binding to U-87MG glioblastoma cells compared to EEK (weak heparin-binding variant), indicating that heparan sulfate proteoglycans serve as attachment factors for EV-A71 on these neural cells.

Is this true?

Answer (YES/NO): YES